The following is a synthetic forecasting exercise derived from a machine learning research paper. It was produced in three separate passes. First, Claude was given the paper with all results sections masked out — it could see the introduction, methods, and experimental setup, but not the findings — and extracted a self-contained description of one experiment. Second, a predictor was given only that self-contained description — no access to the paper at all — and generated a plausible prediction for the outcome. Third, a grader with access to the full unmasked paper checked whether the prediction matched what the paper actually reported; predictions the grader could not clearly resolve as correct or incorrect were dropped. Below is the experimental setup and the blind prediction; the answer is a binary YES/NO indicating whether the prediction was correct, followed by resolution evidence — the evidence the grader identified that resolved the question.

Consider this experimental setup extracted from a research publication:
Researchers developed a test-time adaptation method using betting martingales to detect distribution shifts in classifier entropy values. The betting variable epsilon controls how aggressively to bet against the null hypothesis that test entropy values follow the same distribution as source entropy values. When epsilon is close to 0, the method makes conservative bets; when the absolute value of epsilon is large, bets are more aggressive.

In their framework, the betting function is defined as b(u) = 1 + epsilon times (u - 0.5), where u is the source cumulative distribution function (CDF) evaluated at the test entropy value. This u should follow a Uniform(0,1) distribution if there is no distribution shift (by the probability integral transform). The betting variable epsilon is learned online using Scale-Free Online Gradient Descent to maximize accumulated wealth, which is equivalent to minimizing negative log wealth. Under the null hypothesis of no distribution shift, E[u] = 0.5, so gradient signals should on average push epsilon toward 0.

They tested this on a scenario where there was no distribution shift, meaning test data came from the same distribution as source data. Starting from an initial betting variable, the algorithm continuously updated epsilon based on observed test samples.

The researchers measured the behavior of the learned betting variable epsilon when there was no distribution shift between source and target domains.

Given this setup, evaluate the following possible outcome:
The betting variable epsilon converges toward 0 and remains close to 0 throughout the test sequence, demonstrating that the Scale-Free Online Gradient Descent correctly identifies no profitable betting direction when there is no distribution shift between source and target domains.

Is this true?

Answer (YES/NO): YES